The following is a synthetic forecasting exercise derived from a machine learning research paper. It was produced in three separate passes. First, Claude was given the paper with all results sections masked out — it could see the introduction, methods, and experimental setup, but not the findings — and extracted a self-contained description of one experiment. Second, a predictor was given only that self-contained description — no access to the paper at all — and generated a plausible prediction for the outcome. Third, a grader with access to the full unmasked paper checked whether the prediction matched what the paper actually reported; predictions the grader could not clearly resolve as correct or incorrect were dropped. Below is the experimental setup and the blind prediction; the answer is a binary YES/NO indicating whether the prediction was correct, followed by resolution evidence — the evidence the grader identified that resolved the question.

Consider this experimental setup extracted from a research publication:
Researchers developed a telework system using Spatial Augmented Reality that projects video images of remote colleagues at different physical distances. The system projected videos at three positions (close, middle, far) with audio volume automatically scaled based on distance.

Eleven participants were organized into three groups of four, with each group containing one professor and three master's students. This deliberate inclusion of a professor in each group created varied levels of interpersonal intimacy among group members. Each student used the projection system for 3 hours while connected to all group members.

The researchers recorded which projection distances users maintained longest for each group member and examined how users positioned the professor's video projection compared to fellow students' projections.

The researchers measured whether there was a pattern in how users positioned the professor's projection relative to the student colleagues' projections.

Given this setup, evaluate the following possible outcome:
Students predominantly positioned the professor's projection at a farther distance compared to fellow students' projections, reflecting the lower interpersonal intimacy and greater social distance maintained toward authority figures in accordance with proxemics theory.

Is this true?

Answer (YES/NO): YES